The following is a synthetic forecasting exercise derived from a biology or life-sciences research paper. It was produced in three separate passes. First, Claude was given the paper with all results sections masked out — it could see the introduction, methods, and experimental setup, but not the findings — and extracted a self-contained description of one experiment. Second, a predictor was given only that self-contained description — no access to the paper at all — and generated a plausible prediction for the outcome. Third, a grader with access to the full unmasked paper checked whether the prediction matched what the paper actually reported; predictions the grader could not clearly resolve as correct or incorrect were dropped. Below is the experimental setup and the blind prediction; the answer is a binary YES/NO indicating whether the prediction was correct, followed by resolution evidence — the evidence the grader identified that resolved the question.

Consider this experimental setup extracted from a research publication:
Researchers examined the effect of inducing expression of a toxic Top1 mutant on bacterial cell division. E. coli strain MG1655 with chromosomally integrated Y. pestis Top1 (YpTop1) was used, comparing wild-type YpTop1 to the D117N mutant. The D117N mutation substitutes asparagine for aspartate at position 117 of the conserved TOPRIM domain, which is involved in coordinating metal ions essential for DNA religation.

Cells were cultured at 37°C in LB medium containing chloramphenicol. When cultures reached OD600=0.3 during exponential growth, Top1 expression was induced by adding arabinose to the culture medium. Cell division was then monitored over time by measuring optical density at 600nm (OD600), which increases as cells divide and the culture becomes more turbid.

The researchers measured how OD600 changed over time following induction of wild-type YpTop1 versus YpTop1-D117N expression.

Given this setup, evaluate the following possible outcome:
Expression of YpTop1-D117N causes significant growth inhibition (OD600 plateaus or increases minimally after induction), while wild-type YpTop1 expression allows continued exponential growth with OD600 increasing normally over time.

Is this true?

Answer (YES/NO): NO